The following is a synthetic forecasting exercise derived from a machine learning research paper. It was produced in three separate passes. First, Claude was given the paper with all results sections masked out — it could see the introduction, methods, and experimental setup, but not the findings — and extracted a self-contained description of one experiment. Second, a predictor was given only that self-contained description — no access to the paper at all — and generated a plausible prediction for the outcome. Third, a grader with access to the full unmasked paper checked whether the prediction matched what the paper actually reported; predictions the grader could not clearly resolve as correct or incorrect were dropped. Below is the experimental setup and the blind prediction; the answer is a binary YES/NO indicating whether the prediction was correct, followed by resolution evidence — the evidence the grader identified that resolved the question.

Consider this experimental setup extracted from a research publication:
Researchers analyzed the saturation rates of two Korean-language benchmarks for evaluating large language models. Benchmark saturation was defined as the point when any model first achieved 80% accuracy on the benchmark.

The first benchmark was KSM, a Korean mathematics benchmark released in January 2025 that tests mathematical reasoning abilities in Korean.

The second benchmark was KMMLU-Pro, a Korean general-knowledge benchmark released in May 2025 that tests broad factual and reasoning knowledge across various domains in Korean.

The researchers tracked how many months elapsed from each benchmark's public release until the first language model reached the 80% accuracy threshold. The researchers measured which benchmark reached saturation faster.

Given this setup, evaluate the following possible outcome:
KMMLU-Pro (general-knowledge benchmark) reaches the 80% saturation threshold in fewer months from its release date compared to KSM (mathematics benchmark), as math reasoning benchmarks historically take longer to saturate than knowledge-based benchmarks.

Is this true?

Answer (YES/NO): YES